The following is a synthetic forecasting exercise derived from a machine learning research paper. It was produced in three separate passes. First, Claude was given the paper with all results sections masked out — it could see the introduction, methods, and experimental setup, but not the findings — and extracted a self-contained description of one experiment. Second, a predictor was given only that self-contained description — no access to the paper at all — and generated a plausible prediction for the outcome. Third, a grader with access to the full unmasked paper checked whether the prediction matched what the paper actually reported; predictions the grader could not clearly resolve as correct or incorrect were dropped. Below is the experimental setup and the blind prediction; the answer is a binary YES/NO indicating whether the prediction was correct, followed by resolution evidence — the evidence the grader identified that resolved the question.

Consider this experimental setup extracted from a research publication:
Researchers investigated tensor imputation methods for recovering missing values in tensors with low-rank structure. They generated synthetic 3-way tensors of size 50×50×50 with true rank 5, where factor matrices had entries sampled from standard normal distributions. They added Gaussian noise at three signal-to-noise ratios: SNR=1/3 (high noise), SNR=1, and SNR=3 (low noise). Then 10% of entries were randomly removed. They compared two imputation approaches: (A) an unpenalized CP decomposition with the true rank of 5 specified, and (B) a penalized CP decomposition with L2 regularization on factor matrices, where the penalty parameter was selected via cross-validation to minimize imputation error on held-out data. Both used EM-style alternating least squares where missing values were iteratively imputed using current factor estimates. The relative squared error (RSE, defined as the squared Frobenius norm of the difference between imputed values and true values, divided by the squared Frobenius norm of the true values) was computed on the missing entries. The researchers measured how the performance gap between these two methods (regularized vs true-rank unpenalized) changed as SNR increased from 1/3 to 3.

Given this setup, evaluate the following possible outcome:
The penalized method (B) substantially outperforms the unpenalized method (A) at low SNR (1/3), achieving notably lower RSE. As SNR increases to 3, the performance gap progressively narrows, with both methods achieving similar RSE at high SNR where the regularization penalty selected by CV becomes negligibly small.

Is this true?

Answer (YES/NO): NO